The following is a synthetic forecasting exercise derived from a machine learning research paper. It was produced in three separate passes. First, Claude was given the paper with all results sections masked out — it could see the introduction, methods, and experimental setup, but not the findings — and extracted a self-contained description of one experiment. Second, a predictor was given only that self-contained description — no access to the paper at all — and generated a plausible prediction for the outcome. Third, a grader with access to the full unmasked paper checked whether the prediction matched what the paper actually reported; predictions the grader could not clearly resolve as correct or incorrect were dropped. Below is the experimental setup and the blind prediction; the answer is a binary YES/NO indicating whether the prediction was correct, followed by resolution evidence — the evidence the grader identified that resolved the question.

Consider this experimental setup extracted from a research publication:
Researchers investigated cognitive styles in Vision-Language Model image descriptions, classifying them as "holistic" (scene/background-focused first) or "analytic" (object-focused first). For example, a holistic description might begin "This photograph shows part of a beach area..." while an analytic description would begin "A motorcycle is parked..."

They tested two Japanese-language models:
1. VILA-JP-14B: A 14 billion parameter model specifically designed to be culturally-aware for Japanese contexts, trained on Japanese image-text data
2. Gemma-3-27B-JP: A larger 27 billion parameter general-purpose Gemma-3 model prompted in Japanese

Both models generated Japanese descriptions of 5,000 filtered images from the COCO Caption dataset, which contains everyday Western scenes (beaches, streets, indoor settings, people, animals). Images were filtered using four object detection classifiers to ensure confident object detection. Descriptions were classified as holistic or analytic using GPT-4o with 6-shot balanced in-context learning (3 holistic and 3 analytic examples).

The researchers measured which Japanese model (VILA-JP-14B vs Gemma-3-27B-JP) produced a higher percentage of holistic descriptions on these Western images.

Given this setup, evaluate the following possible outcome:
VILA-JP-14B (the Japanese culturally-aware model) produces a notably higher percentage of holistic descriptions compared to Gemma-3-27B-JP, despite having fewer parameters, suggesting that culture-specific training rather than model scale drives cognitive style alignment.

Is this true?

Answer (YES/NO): NO